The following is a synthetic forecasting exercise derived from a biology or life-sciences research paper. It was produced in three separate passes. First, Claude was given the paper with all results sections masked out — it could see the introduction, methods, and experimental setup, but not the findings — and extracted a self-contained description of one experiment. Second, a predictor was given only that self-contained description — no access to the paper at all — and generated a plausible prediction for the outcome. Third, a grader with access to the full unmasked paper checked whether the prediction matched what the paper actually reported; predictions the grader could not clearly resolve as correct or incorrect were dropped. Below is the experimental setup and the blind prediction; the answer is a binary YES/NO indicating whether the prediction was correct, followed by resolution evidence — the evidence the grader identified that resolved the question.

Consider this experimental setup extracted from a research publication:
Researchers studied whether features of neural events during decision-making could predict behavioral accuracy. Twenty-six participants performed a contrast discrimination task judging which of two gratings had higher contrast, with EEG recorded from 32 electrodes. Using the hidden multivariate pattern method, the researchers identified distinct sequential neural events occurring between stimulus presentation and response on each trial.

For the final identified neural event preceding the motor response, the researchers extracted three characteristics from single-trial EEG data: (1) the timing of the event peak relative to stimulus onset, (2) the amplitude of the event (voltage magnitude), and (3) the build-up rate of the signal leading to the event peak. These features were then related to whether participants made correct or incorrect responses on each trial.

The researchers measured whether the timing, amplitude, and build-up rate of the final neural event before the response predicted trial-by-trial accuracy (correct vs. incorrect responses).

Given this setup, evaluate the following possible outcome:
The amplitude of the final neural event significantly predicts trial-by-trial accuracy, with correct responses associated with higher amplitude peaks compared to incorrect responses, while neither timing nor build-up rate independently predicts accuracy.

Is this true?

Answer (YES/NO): NO